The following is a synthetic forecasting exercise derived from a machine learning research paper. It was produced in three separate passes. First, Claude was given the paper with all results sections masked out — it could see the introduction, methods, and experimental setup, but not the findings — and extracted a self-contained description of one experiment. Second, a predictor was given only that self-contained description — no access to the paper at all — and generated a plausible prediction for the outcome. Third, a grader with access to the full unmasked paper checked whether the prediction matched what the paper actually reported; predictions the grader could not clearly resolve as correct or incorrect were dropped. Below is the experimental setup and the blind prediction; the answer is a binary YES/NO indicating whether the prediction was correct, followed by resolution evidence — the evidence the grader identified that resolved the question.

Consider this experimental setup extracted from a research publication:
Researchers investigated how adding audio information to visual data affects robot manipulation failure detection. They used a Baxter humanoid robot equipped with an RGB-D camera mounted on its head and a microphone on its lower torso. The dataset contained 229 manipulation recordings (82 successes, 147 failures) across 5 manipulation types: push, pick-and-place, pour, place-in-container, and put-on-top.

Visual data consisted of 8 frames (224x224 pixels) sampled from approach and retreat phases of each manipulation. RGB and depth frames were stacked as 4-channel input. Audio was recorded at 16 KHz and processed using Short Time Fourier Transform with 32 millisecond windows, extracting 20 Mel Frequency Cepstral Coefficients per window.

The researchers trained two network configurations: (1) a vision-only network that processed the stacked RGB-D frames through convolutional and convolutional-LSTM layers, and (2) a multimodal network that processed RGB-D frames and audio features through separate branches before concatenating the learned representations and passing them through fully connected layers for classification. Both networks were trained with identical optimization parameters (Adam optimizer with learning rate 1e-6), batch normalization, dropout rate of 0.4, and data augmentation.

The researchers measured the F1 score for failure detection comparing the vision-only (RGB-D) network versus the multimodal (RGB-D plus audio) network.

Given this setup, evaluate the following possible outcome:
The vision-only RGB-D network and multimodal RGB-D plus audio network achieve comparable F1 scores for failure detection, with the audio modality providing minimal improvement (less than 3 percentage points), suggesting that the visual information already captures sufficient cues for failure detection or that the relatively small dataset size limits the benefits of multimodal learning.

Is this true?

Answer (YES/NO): NO